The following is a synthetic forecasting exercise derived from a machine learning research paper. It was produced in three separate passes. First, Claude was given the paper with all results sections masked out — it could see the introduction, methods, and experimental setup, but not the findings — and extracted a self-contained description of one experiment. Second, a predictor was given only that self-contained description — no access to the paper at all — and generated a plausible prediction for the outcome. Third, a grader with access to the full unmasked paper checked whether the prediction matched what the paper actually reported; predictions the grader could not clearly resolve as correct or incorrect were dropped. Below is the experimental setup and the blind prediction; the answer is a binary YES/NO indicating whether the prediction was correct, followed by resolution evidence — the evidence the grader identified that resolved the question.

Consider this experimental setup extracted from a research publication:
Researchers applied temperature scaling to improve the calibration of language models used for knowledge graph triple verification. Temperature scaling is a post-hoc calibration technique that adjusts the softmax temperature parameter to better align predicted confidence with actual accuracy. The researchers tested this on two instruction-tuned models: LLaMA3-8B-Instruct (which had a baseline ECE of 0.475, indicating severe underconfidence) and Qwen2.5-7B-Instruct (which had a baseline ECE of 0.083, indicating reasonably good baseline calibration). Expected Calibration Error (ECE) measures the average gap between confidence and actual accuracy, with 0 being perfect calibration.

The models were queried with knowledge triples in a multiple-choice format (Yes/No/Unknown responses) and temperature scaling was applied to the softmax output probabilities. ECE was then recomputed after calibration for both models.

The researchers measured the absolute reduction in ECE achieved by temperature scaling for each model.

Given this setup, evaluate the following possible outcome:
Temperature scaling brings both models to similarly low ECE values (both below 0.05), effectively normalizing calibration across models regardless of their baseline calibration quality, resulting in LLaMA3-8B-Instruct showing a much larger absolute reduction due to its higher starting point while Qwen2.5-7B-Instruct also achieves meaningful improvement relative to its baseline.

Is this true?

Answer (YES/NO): NO